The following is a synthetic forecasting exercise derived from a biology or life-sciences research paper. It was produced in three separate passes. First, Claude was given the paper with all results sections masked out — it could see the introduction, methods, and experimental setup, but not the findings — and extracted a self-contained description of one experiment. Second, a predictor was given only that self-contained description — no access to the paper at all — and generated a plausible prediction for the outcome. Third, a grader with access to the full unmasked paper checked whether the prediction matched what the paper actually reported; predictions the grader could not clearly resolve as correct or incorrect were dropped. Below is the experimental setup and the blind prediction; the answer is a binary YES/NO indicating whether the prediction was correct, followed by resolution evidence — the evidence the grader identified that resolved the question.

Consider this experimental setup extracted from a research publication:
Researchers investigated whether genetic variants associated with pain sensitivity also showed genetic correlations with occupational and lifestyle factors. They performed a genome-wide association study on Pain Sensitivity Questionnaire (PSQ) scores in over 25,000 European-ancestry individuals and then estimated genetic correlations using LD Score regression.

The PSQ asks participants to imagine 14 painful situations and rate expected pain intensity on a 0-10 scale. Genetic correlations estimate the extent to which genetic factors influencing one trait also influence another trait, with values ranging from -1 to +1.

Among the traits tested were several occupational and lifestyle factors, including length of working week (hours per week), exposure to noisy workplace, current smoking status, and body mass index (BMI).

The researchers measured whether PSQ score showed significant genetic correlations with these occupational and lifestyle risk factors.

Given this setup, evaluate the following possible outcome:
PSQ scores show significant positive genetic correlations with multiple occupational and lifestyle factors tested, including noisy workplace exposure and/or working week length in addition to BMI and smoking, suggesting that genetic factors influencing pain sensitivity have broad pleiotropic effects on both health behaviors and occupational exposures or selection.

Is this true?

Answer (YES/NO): YES